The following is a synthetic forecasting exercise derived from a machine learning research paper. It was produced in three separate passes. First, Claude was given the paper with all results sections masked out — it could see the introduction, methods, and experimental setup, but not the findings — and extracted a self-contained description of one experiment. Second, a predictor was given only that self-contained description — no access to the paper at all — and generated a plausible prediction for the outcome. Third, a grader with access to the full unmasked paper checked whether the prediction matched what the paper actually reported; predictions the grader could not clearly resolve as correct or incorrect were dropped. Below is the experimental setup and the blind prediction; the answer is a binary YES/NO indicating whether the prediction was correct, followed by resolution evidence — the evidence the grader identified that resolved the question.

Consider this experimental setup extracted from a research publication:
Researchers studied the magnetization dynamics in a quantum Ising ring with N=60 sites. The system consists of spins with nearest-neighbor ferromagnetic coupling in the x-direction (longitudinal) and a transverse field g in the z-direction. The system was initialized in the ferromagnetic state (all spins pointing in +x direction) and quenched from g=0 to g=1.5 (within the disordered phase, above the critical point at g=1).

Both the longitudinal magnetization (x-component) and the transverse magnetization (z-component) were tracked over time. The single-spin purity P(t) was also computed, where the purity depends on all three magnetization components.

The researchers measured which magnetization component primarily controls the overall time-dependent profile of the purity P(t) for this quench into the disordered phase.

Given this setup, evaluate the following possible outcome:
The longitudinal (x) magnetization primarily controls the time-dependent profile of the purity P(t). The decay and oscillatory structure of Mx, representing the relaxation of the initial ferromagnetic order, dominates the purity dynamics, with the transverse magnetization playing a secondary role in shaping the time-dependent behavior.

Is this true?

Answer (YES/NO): NO